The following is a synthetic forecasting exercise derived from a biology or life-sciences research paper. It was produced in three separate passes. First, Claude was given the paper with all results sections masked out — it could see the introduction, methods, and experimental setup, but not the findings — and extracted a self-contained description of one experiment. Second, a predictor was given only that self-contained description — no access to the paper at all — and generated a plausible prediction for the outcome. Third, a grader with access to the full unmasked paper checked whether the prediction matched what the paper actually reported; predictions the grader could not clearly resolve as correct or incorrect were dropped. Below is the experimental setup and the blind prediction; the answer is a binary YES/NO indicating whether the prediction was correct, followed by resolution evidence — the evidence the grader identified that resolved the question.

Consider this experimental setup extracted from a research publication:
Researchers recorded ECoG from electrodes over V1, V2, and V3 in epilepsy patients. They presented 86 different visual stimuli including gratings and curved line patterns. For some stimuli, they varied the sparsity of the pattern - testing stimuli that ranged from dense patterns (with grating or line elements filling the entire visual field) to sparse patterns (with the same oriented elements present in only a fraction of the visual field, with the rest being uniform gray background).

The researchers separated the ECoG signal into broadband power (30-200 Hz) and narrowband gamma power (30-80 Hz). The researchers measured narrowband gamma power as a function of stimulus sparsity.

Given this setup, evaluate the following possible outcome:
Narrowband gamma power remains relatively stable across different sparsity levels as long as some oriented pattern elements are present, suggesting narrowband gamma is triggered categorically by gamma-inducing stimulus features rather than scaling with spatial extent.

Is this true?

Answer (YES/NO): NO